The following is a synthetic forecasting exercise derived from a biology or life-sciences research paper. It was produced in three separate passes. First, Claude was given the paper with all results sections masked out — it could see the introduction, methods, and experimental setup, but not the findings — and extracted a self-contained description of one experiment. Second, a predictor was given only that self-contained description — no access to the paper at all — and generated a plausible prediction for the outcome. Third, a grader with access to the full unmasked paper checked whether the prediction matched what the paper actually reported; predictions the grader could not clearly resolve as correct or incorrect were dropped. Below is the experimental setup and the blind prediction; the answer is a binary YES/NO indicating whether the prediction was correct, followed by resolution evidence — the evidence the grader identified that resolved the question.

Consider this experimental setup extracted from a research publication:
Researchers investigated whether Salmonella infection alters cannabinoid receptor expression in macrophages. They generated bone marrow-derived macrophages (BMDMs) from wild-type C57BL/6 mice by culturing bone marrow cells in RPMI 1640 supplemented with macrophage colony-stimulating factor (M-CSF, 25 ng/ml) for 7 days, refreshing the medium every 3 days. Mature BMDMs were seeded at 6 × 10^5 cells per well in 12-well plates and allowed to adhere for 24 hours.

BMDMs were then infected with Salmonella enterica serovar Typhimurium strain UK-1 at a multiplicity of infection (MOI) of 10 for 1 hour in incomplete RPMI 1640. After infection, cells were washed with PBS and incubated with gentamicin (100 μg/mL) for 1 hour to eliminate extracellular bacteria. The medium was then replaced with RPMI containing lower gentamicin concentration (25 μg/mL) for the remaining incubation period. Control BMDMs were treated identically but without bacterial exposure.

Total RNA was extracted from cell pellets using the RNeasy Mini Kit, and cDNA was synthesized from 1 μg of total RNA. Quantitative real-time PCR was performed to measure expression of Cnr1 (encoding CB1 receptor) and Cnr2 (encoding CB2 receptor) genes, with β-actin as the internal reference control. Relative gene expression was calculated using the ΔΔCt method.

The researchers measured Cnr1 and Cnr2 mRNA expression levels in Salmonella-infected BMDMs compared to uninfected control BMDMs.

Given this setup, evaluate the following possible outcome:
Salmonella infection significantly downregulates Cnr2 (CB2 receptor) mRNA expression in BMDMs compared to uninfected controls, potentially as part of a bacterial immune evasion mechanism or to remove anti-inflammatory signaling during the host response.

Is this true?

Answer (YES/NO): NO